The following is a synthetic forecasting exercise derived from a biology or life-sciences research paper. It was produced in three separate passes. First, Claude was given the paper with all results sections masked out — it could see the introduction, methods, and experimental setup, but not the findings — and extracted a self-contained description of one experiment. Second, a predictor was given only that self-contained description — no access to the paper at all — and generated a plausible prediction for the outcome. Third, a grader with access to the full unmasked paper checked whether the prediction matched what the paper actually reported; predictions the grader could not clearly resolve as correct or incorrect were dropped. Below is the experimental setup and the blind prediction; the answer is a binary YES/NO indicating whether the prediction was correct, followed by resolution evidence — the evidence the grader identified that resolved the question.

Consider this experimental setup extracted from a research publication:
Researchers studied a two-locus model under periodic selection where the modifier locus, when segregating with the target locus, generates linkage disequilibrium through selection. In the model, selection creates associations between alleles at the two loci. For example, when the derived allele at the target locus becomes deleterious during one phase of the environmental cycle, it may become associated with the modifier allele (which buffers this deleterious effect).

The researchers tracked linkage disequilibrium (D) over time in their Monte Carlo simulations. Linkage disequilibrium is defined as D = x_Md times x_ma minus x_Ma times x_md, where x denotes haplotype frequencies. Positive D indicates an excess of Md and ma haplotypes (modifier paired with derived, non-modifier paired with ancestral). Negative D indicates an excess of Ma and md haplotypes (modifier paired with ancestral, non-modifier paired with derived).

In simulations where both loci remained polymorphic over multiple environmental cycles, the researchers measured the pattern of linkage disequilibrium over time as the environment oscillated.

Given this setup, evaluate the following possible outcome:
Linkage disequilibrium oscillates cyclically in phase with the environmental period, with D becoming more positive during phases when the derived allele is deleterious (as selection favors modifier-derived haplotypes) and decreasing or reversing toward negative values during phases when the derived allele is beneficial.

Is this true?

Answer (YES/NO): YES